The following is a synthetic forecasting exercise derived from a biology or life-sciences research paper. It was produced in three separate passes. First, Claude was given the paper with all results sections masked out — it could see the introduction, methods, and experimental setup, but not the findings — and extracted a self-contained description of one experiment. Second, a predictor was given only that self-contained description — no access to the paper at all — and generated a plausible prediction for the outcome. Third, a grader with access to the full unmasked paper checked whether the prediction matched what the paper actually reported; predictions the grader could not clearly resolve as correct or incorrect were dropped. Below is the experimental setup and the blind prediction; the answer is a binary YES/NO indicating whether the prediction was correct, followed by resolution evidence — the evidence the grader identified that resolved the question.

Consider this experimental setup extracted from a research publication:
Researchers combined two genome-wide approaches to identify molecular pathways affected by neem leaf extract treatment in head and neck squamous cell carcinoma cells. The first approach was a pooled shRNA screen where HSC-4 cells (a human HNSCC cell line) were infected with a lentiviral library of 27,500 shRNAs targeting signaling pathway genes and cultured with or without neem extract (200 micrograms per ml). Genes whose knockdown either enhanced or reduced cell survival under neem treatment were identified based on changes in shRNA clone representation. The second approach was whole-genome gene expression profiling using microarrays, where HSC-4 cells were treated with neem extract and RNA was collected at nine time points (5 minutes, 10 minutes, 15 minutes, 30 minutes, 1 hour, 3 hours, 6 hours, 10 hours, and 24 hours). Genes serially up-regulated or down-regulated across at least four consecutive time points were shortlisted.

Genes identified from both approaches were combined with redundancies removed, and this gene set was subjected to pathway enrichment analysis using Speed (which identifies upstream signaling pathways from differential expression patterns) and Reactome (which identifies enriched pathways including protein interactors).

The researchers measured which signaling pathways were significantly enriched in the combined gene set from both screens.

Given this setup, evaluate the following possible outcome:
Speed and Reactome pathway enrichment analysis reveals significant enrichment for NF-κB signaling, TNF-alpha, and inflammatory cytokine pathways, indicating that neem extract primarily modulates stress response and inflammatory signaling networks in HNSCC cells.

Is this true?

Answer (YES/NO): NO